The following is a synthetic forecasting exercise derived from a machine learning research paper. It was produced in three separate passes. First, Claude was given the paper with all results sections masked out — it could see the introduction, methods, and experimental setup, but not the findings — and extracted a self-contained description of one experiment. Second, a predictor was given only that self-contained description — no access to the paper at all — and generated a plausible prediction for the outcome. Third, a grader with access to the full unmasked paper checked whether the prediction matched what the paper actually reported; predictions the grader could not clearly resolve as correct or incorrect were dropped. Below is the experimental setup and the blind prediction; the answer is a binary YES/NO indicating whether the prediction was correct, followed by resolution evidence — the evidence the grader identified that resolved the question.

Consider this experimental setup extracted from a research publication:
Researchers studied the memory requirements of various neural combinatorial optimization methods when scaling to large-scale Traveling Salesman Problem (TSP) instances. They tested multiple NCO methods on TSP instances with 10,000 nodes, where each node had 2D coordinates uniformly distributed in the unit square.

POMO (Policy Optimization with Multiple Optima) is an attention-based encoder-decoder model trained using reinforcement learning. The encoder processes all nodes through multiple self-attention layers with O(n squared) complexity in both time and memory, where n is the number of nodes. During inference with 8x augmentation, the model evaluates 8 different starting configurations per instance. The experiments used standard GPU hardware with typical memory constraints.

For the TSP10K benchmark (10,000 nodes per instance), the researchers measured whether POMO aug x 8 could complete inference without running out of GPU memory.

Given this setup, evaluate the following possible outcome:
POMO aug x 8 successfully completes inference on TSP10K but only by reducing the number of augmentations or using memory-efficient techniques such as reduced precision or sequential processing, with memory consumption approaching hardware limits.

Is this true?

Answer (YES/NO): NO